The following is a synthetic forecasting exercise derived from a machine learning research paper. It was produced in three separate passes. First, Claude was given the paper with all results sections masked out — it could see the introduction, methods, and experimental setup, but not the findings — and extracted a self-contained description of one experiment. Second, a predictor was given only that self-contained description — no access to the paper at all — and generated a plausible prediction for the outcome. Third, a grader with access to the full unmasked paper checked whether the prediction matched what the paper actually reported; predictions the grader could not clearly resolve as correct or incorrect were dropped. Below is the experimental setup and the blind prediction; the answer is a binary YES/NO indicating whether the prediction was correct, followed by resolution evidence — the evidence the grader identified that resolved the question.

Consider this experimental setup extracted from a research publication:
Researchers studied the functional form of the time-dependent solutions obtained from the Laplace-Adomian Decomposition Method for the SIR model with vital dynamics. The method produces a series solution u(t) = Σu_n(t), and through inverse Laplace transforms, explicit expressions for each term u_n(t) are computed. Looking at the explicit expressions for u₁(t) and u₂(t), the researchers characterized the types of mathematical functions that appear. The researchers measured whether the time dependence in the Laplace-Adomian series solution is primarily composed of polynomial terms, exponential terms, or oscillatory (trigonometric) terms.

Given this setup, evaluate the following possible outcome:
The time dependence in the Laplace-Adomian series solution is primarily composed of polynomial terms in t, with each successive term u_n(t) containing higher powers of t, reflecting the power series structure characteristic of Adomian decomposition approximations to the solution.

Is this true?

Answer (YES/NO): NO